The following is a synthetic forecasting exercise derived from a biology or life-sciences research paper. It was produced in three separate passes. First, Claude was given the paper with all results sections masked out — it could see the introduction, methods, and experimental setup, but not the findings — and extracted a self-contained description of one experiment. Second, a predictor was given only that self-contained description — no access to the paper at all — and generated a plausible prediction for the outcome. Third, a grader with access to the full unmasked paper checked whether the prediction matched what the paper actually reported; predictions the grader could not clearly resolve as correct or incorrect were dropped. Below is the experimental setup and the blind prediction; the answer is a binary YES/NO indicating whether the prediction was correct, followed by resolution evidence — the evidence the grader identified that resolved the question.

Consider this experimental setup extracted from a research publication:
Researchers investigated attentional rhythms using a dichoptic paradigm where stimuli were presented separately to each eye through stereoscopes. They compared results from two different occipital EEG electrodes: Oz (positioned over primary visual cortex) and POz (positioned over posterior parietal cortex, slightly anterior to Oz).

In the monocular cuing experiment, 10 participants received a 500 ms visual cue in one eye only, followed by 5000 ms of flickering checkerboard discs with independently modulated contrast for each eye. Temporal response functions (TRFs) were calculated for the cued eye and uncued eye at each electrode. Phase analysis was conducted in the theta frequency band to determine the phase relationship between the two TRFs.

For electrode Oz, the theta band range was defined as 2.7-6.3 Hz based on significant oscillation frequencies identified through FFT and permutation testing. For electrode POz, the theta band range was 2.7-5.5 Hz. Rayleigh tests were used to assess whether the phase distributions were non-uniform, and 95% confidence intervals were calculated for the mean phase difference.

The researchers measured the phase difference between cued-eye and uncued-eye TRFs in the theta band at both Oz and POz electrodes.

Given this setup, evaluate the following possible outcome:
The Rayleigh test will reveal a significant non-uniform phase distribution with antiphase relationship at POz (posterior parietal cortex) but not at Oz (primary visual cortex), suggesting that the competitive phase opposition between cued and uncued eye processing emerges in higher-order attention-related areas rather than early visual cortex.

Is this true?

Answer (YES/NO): NO